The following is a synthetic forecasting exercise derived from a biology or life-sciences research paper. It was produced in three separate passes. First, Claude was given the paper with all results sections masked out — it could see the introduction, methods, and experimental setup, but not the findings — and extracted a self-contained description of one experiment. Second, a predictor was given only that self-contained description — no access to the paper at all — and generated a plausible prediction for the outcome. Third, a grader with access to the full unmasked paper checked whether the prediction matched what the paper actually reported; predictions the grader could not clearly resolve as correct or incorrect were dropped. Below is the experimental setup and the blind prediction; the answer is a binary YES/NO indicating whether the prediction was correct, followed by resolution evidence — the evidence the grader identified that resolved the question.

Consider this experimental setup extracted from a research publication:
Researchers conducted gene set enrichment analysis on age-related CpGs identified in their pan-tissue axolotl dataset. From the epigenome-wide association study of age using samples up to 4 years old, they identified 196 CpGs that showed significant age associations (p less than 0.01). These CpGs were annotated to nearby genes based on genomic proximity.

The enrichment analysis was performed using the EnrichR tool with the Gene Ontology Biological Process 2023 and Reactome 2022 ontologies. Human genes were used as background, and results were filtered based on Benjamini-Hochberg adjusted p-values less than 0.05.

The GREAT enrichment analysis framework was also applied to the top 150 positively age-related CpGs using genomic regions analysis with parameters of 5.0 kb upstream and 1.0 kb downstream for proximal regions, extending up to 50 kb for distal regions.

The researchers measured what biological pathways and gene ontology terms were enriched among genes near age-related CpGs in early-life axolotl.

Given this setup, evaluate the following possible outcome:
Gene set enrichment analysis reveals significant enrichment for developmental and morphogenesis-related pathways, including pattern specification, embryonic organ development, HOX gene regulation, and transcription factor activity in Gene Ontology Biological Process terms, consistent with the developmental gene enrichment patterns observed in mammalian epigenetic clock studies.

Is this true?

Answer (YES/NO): YES